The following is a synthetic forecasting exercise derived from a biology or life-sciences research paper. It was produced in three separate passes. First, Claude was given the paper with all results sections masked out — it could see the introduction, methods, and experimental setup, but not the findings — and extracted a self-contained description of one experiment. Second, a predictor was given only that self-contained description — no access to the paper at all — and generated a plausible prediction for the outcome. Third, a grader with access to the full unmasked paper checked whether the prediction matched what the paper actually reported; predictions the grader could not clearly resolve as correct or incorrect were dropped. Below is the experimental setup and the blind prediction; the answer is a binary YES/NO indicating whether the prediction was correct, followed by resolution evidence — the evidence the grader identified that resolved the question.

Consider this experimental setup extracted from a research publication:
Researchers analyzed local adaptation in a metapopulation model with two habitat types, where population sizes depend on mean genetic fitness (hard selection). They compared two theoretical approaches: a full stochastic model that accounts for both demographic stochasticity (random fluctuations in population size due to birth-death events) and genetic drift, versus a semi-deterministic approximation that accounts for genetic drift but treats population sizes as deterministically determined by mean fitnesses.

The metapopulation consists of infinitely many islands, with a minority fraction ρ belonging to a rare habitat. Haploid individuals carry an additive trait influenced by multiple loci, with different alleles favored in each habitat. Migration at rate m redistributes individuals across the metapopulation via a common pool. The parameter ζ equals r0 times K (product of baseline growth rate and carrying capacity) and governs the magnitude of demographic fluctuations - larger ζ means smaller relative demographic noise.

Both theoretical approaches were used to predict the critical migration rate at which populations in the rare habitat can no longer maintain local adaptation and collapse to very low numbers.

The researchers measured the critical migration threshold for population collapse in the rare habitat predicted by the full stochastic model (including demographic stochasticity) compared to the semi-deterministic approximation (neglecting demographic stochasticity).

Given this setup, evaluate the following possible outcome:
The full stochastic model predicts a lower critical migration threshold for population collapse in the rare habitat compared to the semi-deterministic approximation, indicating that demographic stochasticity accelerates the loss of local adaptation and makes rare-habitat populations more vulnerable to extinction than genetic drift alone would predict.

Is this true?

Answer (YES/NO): YES